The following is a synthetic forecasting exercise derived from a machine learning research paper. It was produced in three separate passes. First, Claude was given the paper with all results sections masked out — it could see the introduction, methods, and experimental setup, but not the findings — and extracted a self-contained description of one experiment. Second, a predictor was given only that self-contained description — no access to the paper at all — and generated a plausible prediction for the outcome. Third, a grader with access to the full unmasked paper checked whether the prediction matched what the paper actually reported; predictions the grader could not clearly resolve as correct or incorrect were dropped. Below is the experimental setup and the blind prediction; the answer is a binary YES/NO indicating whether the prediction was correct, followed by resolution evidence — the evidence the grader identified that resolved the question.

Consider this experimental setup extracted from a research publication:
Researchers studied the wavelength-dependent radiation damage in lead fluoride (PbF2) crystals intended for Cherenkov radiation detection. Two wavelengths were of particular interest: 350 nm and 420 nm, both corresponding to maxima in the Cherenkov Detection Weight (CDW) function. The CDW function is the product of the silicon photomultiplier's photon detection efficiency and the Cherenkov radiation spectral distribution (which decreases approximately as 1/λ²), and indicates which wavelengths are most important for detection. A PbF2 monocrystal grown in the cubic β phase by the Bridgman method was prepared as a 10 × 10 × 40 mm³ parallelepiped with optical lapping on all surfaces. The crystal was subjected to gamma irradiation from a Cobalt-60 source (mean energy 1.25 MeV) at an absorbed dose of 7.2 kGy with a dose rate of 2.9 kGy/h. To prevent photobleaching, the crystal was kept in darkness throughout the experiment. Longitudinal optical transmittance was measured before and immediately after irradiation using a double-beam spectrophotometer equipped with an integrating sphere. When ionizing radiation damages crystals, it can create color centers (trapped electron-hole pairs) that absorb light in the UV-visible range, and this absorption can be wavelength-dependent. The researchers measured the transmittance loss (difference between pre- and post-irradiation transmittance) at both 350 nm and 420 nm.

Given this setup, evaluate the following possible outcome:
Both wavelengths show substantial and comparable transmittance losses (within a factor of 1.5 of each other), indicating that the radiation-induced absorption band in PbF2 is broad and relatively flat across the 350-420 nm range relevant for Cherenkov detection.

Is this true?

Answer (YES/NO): NO